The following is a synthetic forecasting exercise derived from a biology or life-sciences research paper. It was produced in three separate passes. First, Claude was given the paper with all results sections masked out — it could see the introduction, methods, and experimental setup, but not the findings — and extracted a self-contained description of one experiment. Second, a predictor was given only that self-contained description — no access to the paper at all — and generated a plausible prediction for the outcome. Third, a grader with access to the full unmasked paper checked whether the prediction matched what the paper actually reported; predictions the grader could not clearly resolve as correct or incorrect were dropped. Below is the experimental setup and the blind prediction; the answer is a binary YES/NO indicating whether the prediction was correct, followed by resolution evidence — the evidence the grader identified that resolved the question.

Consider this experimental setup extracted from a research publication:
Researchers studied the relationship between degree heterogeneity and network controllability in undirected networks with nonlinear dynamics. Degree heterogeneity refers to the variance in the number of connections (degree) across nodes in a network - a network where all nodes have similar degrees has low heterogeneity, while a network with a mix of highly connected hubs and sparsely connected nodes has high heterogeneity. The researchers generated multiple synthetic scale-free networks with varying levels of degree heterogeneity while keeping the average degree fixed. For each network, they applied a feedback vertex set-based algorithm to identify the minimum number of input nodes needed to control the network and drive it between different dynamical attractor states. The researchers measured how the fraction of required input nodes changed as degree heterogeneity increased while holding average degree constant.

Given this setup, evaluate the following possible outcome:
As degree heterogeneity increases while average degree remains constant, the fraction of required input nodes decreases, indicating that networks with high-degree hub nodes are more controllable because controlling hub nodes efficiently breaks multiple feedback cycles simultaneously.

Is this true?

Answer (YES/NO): YES